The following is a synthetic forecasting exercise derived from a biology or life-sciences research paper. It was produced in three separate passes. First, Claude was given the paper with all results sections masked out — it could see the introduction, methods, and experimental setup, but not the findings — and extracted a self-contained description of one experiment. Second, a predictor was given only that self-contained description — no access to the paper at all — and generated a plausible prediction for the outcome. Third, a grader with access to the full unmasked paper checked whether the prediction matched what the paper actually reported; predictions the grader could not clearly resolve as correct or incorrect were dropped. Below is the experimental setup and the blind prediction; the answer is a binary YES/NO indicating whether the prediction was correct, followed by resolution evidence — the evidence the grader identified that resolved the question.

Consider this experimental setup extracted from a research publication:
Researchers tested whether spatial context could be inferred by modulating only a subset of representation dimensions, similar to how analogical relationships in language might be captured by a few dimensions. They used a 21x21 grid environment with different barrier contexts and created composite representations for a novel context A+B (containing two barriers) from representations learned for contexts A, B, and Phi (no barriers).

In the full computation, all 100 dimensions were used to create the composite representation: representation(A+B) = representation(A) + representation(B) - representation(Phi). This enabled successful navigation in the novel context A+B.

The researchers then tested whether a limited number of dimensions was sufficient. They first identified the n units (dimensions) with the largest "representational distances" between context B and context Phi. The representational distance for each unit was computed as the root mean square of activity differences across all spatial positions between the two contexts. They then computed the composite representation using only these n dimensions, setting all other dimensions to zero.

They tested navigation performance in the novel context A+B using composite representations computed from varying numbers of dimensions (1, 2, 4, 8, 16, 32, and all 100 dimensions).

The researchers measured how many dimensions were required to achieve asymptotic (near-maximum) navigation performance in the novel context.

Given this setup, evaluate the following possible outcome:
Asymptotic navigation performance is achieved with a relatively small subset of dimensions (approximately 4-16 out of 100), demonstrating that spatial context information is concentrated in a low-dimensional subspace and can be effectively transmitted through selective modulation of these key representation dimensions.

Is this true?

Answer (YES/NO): YES